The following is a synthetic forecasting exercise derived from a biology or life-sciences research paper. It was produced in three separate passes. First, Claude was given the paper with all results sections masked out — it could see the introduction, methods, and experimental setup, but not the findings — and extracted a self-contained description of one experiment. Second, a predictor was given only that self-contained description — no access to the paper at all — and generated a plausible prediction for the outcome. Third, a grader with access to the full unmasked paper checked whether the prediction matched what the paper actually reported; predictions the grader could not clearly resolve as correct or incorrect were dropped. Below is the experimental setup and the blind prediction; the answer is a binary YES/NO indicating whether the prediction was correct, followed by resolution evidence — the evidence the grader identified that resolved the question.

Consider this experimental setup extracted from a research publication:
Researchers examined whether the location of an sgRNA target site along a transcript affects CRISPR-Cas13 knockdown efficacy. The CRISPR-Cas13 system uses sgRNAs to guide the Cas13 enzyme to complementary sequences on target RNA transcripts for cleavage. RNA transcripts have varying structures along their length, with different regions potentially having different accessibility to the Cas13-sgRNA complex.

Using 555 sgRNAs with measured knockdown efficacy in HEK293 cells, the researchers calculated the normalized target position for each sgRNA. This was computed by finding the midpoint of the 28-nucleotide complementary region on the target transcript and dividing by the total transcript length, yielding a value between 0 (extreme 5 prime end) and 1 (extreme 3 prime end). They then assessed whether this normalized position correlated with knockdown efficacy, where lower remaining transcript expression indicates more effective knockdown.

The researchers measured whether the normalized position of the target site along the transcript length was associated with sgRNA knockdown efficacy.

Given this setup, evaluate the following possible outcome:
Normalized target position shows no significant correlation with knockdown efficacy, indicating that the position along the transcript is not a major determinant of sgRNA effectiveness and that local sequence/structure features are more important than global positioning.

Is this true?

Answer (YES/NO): NO